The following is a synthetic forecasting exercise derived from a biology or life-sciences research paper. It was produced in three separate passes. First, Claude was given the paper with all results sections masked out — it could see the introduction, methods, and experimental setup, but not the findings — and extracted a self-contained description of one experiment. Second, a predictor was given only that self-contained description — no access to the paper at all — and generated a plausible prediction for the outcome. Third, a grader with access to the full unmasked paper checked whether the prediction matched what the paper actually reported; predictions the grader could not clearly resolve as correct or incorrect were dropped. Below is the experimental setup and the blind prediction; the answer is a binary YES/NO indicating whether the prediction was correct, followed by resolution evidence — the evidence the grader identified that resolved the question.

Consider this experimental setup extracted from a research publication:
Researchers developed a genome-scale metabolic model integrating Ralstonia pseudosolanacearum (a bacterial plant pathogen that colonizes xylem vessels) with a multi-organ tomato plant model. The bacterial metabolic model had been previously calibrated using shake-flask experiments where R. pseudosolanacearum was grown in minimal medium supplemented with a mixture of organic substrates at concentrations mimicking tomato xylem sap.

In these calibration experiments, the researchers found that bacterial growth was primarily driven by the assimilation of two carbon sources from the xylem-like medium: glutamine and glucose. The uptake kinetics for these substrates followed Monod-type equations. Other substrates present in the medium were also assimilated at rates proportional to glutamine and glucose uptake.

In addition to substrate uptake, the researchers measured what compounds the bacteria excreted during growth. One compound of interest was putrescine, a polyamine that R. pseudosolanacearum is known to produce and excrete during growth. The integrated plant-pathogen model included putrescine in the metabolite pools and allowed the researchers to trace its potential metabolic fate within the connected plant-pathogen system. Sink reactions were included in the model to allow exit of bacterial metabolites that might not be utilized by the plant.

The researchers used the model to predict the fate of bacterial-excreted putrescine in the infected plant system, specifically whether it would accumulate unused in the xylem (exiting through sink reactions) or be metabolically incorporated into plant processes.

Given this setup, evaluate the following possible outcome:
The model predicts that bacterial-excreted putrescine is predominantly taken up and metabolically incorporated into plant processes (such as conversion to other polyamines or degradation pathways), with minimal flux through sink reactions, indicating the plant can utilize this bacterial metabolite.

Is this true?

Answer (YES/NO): YES